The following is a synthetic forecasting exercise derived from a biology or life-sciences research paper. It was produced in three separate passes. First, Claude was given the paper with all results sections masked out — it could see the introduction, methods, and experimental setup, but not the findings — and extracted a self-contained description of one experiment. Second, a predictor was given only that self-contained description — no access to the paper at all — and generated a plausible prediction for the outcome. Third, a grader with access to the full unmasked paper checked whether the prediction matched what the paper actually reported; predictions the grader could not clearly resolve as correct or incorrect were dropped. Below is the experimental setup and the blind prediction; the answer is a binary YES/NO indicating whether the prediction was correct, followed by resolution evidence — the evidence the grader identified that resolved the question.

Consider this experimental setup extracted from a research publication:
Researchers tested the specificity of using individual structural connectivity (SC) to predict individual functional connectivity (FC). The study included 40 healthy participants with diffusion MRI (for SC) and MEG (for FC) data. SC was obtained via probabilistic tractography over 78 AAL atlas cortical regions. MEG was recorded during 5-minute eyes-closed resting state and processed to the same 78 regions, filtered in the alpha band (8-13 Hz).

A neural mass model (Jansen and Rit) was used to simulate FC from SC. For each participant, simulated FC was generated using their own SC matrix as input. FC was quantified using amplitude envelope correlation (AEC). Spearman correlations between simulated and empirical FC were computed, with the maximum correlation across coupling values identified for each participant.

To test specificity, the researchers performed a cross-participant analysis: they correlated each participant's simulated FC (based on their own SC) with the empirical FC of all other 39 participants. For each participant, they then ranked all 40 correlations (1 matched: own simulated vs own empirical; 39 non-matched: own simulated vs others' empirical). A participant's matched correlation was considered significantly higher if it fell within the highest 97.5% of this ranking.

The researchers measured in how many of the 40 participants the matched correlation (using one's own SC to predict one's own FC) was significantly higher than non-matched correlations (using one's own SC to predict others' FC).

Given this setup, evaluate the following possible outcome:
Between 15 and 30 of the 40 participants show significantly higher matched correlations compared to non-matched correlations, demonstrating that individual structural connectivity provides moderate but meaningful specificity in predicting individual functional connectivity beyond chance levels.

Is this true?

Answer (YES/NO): NO